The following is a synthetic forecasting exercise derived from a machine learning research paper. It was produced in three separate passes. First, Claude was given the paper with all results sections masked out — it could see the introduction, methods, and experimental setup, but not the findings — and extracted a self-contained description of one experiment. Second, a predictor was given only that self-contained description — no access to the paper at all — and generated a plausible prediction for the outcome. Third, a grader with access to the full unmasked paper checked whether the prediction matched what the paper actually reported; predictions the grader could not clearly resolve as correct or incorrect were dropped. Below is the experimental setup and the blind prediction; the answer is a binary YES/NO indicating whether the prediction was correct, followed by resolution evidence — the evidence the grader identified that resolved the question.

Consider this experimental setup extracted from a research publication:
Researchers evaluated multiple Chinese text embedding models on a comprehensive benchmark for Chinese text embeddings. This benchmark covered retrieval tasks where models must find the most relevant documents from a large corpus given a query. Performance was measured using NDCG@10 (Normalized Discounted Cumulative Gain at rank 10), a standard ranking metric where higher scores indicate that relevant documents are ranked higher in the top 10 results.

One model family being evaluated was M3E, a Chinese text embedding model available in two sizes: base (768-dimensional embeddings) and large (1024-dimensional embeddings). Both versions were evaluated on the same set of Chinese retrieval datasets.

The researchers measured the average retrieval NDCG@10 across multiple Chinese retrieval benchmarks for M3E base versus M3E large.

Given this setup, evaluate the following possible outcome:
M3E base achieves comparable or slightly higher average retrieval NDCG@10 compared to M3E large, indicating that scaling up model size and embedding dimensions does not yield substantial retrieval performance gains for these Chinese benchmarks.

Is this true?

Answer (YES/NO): YES